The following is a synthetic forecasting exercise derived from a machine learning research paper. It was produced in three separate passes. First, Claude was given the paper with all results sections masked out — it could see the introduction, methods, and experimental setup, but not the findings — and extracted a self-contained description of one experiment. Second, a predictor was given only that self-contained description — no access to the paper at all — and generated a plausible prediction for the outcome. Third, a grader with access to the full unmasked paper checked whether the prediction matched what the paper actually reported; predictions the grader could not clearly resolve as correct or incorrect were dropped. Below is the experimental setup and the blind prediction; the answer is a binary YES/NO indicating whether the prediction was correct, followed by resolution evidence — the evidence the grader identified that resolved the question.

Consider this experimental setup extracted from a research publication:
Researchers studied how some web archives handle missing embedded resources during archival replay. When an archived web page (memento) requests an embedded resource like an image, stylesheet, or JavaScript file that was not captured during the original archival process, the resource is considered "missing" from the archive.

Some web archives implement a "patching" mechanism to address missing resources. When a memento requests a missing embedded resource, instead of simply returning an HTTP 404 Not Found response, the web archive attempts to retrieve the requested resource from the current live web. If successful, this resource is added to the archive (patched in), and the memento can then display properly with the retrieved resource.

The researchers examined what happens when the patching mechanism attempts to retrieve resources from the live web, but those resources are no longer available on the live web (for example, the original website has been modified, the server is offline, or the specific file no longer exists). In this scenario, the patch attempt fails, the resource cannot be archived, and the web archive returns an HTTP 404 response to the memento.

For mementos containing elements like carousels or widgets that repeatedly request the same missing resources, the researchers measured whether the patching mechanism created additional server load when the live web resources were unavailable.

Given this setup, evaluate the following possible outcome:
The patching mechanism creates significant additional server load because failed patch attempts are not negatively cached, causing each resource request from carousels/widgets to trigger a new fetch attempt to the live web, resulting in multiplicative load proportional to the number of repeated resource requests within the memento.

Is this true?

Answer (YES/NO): NO